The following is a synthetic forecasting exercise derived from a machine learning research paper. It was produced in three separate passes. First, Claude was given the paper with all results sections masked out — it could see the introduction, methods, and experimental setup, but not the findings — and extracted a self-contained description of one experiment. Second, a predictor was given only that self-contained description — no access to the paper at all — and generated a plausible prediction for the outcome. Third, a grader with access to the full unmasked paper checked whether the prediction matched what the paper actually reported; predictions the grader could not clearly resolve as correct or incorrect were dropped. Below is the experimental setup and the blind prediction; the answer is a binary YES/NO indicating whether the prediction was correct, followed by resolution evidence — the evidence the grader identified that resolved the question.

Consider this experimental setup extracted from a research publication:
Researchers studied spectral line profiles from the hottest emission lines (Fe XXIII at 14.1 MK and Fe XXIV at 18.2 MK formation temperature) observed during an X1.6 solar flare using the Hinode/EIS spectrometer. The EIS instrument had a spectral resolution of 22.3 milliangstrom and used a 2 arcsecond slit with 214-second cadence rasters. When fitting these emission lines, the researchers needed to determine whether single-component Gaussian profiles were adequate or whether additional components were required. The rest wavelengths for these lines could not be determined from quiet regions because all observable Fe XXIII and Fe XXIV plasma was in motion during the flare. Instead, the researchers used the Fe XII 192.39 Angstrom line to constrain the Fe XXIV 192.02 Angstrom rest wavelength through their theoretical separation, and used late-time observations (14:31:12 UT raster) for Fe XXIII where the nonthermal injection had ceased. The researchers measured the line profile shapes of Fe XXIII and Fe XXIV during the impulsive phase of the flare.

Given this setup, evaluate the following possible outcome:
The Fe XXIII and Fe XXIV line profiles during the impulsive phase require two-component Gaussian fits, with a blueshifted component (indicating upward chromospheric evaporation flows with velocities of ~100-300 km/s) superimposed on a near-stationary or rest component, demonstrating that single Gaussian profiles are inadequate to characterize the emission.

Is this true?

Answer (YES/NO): NO